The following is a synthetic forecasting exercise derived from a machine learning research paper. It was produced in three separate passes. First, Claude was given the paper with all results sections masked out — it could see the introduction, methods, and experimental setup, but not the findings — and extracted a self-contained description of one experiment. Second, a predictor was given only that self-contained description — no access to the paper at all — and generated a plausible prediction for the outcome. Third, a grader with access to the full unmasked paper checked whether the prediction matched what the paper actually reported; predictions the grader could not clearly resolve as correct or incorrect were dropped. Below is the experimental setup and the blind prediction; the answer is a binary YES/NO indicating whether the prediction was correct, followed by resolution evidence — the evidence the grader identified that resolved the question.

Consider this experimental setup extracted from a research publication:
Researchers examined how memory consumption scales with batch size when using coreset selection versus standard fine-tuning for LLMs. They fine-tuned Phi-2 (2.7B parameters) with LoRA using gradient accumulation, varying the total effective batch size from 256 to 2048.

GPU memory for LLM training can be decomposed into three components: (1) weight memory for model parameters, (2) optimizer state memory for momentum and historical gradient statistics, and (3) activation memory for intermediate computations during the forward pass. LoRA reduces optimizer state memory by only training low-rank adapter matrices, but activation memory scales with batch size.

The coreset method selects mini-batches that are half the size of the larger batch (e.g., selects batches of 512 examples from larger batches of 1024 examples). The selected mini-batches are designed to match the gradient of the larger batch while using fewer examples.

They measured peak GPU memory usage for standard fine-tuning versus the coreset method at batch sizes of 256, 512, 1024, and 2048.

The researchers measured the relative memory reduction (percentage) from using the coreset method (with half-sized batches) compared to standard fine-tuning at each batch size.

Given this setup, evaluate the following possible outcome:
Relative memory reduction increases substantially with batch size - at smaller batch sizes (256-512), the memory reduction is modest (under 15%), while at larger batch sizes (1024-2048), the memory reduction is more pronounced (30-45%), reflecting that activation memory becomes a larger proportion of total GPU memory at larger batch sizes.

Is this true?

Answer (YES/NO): NO